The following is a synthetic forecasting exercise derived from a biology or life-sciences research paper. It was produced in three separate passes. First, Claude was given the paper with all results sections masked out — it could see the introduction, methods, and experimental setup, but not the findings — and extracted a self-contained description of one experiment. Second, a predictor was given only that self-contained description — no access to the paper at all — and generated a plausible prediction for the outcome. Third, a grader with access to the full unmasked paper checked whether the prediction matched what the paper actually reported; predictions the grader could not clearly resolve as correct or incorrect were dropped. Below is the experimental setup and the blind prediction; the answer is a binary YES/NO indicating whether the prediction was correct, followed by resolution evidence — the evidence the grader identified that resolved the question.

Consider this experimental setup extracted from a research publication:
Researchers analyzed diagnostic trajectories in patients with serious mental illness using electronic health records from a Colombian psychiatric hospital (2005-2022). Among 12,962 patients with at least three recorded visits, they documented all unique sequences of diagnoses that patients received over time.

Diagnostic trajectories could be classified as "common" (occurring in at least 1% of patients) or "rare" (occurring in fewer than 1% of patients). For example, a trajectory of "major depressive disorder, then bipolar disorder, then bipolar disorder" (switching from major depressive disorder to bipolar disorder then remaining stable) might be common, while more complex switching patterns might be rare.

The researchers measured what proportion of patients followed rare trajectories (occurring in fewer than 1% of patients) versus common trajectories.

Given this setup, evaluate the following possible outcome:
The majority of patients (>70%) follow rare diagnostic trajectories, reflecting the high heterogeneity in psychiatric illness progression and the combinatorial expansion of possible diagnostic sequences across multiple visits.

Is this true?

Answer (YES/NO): NO